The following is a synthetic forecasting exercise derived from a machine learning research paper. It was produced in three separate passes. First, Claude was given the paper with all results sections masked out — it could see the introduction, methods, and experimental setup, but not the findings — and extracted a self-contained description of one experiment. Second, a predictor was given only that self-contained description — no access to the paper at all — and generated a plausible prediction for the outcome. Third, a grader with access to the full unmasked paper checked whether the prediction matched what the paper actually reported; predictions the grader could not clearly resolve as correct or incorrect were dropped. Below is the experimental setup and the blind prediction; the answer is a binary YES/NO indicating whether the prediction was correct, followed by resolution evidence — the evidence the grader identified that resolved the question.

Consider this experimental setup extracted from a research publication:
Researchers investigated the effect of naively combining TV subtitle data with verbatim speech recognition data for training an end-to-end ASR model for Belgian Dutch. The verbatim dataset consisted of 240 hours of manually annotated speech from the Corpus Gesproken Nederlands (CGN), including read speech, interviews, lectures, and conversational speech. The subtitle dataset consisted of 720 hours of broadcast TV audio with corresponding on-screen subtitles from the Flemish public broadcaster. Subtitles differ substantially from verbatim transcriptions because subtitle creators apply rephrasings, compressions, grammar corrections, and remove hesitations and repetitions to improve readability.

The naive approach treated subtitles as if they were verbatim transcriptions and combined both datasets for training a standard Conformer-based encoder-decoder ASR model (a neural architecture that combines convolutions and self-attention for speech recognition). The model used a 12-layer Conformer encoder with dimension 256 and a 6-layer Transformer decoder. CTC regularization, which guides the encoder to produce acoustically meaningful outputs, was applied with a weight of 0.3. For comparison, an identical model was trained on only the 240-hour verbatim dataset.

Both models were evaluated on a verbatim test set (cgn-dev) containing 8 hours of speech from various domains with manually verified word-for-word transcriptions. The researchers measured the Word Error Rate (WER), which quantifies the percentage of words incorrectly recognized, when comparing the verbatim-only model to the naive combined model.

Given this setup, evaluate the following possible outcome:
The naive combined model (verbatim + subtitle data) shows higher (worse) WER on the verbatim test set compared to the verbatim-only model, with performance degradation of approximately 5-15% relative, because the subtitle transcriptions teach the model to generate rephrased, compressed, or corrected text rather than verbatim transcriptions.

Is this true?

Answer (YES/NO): NO